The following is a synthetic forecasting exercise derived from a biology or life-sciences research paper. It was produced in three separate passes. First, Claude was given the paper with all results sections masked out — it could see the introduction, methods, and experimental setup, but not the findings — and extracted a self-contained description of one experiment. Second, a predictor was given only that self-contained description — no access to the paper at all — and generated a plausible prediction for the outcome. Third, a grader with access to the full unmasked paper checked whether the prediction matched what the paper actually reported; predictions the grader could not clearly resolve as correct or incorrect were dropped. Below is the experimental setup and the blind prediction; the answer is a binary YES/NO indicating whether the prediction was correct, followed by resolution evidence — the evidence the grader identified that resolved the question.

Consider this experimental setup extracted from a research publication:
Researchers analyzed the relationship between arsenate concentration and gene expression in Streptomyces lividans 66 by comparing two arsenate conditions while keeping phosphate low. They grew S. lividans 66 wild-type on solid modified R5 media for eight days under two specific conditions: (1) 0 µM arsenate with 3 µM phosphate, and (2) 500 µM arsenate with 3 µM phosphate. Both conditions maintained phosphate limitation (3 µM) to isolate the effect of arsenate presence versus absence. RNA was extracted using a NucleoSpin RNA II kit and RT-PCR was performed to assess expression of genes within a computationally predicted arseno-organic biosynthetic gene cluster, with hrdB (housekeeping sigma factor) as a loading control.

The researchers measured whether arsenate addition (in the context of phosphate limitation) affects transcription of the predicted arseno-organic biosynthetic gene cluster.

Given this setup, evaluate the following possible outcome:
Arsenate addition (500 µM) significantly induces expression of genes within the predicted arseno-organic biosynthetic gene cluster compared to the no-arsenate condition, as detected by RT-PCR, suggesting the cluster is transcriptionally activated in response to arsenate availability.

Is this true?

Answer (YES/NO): YES